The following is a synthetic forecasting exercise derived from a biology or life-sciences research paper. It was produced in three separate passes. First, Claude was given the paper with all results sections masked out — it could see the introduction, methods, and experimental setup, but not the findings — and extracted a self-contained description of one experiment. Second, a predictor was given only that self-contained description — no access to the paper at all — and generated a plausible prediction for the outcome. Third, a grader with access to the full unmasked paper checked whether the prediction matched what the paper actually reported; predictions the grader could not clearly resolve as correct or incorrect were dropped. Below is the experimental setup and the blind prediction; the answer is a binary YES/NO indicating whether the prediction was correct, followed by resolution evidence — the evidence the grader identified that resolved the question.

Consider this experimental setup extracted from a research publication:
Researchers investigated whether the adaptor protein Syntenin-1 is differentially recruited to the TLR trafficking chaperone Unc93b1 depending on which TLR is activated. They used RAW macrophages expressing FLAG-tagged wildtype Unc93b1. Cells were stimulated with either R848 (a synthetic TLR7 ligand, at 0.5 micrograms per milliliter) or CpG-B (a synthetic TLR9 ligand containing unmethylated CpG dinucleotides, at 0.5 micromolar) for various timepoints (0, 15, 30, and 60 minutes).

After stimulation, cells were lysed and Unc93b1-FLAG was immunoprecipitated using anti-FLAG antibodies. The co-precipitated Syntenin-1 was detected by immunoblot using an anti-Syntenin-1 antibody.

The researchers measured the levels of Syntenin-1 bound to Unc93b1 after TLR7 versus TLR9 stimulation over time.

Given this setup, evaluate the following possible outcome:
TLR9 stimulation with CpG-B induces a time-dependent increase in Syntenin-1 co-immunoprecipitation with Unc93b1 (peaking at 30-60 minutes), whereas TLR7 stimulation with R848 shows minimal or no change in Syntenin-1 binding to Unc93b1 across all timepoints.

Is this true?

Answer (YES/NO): NO